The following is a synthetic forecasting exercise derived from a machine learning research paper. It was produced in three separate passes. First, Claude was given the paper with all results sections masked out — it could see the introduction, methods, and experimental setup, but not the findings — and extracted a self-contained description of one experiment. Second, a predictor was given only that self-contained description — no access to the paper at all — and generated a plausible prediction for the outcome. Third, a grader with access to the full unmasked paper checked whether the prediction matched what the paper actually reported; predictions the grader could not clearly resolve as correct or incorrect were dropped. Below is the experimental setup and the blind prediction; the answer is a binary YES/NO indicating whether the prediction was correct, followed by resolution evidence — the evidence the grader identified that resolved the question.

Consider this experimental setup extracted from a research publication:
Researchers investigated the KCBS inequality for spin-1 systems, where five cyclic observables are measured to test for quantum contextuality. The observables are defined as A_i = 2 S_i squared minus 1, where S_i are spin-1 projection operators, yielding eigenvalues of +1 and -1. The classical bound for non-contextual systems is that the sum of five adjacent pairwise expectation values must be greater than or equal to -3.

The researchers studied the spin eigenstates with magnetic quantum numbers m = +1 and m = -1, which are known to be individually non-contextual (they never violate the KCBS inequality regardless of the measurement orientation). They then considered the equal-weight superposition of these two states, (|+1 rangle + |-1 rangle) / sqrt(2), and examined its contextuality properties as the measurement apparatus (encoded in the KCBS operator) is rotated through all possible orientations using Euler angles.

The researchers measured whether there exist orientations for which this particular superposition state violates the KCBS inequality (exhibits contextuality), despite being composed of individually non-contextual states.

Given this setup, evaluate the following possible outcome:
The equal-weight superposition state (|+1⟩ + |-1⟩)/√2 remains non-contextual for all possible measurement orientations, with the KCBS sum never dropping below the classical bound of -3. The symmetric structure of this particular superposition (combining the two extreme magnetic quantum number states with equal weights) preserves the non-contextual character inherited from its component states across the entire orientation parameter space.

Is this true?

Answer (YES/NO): NO